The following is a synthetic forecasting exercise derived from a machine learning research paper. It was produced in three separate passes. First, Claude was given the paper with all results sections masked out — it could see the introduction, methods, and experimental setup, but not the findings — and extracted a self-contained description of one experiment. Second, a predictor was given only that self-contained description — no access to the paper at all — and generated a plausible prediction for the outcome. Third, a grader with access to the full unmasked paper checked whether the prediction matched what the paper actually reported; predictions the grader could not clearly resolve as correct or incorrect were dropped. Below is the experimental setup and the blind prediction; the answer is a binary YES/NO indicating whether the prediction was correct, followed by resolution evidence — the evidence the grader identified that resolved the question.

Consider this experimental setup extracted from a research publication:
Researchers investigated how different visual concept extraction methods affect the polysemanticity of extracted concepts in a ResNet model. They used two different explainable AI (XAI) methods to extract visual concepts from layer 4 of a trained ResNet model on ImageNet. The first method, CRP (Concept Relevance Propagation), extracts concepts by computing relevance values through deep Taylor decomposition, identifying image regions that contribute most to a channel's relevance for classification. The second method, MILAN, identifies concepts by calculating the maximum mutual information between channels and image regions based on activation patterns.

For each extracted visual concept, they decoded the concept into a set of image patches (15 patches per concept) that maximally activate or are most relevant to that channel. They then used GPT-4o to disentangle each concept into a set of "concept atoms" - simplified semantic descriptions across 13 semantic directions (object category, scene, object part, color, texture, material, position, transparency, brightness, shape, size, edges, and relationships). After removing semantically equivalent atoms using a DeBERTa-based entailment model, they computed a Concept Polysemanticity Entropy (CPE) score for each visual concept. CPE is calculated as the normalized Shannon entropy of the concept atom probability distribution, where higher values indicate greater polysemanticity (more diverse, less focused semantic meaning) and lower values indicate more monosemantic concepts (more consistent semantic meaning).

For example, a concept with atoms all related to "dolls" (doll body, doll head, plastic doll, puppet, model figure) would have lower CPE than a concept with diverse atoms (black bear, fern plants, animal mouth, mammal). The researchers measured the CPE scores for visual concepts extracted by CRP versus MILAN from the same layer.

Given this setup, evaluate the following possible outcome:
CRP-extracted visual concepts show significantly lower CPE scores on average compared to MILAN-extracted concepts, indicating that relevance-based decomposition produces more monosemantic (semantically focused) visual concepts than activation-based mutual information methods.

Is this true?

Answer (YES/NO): NO